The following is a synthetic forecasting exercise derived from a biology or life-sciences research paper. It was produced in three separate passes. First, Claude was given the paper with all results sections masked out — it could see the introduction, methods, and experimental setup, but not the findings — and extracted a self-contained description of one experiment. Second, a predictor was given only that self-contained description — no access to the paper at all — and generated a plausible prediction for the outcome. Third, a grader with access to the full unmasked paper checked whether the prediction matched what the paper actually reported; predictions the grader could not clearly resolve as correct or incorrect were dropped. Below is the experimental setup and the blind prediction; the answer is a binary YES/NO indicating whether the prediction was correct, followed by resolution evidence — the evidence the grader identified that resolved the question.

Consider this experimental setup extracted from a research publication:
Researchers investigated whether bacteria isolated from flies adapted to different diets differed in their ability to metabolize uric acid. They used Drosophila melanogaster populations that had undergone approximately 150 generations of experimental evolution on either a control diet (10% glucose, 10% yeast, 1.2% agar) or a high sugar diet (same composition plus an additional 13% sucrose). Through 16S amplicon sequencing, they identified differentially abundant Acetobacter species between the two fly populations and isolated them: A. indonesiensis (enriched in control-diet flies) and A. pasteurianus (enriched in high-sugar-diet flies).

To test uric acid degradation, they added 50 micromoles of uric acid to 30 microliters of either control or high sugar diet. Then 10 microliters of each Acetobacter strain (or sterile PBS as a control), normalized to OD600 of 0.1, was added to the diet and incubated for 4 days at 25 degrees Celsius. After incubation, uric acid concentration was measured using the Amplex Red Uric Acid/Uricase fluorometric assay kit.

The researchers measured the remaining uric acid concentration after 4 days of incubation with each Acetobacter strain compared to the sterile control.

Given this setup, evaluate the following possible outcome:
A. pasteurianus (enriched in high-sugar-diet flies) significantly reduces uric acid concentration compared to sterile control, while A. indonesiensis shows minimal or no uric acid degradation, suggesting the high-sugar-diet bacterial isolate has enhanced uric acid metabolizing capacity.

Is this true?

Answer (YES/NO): YES